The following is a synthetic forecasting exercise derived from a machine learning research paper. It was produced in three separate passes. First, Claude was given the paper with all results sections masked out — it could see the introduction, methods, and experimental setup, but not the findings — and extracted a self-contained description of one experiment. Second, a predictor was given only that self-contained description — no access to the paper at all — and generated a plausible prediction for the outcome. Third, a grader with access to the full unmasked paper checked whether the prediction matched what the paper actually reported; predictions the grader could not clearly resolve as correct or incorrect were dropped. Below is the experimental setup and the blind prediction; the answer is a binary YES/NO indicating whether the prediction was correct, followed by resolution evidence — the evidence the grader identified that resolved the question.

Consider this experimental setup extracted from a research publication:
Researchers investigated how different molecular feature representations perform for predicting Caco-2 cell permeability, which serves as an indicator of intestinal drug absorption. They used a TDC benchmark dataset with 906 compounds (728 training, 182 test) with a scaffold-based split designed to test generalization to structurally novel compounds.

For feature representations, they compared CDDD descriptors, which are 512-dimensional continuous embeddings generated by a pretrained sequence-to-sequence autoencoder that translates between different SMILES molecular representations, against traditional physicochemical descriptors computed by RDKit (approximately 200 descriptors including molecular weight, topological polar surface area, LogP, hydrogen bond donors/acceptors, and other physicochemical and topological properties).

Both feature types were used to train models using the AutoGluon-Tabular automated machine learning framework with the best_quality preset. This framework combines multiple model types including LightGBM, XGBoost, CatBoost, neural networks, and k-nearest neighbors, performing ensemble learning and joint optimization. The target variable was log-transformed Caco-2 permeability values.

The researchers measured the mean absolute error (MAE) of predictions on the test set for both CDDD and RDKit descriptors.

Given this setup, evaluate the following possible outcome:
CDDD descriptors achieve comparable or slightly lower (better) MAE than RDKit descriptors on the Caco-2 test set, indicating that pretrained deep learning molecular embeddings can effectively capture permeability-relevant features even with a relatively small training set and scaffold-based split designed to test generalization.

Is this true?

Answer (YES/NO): NO